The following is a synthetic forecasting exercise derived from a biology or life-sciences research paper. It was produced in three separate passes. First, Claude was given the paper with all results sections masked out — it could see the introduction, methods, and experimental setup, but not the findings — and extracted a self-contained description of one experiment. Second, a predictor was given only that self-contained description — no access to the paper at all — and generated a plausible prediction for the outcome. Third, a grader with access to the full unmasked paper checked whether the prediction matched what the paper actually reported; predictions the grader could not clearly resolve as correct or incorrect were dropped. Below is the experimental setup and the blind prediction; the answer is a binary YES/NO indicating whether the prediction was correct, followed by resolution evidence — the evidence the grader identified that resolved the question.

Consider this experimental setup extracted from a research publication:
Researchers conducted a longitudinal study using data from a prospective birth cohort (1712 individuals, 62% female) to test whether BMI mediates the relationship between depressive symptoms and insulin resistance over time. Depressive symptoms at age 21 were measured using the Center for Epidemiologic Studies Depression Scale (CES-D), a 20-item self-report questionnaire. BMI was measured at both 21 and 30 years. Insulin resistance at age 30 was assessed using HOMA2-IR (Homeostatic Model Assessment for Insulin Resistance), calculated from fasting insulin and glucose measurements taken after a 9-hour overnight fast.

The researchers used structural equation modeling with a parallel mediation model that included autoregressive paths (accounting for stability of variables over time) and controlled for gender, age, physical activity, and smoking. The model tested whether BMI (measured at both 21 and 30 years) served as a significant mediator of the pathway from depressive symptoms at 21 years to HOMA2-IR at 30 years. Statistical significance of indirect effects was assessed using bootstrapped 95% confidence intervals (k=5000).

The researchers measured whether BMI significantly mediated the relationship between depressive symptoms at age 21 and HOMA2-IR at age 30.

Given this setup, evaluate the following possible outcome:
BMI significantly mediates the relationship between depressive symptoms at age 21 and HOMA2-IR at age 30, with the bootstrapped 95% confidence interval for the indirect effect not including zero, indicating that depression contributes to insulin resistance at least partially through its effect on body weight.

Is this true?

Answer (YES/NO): NO